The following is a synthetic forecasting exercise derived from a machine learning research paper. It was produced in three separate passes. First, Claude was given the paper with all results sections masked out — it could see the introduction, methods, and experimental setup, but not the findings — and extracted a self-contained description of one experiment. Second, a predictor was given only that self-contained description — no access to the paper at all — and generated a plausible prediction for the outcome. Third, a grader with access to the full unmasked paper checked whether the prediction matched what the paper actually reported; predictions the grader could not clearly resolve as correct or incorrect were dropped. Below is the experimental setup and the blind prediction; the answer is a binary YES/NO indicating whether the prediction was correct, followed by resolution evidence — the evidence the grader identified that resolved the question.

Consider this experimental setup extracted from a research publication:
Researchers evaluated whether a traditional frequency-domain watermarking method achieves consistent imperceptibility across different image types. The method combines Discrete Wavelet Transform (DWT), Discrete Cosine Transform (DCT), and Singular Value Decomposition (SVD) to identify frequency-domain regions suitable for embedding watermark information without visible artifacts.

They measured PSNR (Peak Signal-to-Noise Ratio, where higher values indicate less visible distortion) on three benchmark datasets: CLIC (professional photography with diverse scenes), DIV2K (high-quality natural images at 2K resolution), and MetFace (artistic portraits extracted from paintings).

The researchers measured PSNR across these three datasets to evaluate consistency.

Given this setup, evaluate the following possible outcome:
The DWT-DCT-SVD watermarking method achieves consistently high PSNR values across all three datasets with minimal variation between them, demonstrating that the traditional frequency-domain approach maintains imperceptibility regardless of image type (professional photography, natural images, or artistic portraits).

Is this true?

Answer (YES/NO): NO